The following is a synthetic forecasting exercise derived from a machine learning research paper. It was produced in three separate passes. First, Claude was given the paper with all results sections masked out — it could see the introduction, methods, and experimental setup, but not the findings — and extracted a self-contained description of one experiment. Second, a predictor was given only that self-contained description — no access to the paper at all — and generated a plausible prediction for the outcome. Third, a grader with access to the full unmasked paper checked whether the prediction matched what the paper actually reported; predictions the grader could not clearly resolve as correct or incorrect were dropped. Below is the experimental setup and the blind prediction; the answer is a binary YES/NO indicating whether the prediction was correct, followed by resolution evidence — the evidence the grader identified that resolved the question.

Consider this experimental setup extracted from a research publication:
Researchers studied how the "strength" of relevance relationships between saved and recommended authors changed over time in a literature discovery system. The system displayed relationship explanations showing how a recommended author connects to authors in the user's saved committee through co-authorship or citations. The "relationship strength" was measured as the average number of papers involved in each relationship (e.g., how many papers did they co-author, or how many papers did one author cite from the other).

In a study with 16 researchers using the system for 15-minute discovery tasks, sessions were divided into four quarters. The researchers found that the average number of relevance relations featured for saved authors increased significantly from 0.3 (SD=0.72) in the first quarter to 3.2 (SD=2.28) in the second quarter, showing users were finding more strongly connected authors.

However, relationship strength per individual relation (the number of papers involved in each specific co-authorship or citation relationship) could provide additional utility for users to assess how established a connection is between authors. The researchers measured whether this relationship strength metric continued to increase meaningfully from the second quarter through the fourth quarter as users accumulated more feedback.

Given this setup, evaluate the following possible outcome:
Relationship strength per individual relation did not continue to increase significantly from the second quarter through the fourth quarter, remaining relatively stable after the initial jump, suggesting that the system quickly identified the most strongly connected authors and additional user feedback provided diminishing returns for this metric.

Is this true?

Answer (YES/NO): YES